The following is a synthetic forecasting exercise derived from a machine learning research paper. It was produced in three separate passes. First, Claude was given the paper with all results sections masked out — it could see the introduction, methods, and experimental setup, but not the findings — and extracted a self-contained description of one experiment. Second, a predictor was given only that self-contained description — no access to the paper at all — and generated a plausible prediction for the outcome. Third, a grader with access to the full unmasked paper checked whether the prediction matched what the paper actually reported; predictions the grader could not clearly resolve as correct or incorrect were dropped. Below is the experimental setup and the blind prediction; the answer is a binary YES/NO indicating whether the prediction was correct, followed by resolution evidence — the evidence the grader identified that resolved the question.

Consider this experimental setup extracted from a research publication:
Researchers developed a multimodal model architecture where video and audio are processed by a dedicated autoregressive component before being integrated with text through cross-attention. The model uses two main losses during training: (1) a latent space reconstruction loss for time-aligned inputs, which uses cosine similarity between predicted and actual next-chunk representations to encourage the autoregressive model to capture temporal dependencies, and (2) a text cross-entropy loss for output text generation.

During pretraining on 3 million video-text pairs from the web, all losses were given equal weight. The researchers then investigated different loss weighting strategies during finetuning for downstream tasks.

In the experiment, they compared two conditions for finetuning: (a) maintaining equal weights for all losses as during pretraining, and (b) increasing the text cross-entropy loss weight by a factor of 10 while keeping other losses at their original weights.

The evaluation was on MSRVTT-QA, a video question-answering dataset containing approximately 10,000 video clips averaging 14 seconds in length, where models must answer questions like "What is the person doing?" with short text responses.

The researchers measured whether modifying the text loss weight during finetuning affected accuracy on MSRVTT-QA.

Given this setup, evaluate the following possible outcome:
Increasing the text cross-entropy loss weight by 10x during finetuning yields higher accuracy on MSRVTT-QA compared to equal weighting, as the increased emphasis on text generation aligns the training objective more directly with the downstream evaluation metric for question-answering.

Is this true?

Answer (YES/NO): YES